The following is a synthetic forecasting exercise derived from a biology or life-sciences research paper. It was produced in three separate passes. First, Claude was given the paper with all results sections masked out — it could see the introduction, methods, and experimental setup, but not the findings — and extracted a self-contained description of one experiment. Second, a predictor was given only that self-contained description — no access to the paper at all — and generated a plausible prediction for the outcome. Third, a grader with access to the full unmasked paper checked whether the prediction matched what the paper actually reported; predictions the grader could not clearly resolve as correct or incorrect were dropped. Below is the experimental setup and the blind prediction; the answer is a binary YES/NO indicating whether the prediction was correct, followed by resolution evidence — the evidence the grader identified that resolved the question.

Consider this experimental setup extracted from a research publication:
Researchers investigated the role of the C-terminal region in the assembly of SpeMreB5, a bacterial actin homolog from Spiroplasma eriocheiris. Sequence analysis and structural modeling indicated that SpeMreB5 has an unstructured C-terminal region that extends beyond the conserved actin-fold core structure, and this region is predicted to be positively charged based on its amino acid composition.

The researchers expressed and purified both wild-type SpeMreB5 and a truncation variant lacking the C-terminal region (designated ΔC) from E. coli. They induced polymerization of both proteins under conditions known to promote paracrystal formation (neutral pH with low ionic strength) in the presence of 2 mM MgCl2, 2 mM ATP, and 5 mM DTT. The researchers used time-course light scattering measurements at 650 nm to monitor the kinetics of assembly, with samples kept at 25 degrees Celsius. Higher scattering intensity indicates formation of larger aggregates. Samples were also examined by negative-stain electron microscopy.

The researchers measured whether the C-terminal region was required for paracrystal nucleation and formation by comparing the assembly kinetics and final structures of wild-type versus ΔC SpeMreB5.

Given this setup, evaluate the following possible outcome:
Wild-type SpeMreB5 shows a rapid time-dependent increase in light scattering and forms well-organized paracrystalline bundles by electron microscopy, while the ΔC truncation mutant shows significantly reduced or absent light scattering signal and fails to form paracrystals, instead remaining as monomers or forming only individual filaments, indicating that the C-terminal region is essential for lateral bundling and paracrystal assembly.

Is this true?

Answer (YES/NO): NO